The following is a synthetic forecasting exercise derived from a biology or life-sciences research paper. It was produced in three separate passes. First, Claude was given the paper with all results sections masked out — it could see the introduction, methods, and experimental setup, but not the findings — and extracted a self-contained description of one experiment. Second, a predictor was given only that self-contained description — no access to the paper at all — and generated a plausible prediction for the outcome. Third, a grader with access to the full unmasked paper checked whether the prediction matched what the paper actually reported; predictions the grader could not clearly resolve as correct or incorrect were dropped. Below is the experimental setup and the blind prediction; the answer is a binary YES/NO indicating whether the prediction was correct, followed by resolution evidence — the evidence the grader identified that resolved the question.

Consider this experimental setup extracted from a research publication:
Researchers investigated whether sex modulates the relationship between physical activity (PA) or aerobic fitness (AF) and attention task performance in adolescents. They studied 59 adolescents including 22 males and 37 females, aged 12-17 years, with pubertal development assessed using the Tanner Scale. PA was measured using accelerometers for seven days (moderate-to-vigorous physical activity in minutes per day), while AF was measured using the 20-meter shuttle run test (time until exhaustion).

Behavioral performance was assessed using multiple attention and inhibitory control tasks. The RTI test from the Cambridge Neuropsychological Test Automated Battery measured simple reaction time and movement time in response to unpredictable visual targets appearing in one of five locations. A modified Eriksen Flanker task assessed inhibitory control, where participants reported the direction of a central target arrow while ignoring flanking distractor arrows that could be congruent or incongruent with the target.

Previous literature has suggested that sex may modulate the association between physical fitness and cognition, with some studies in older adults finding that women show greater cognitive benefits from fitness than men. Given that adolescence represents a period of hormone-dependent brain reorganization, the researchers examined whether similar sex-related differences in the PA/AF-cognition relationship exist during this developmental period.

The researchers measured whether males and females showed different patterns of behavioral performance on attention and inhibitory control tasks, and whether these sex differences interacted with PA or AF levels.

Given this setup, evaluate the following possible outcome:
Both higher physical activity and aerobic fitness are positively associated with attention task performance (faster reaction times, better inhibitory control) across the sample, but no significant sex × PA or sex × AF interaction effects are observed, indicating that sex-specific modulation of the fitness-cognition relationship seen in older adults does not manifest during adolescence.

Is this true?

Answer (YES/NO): NO